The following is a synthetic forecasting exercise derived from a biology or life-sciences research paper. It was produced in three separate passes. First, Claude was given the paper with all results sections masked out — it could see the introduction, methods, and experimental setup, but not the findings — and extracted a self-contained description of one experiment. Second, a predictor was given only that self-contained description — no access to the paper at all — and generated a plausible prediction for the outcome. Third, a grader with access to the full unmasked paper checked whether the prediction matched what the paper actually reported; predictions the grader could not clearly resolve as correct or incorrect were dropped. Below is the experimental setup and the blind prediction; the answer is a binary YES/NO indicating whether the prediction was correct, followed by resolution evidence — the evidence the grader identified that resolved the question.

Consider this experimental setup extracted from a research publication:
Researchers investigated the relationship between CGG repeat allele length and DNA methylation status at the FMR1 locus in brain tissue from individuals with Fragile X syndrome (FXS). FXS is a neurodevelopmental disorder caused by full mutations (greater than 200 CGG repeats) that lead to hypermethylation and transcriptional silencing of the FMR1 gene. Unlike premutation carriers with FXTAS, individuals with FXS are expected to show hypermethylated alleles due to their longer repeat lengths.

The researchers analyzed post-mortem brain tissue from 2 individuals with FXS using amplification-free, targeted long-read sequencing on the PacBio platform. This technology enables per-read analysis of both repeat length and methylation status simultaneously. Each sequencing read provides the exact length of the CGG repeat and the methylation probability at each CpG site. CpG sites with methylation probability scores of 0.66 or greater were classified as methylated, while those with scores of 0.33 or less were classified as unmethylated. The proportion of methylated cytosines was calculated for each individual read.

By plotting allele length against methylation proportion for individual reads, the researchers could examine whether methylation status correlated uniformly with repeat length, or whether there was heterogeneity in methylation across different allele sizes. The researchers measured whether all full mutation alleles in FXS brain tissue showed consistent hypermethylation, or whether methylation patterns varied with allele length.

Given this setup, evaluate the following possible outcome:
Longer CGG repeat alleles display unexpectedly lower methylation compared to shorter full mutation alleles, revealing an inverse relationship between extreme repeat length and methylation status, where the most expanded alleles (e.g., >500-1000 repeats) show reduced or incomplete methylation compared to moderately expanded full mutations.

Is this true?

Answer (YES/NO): NO